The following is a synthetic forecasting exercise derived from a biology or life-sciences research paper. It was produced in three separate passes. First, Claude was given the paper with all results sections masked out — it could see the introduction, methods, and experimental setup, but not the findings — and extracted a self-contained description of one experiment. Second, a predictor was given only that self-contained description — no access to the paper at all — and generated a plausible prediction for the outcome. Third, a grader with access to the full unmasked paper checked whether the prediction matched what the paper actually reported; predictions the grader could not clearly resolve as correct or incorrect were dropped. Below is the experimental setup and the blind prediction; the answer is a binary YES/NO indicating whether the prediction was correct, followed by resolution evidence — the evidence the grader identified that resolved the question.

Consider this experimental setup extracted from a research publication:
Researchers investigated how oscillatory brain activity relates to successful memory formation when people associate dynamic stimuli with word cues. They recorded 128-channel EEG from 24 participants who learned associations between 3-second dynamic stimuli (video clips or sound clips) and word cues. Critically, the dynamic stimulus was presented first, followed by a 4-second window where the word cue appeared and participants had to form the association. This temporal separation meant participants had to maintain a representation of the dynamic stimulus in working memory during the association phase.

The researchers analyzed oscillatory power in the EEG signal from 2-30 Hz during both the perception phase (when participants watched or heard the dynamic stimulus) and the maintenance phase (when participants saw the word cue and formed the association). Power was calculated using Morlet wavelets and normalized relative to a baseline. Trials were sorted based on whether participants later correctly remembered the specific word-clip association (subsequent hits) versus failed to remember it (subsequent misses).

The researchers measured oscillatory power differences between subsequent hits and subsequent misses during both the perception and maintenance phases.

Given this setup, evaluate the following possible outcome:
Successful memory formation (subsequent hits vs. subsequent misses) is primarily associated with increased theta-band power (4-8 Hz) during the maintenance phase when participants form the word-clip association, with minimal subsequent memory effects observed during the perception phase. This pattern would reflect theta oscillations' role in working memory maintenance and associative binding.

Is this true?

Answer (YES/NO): NO